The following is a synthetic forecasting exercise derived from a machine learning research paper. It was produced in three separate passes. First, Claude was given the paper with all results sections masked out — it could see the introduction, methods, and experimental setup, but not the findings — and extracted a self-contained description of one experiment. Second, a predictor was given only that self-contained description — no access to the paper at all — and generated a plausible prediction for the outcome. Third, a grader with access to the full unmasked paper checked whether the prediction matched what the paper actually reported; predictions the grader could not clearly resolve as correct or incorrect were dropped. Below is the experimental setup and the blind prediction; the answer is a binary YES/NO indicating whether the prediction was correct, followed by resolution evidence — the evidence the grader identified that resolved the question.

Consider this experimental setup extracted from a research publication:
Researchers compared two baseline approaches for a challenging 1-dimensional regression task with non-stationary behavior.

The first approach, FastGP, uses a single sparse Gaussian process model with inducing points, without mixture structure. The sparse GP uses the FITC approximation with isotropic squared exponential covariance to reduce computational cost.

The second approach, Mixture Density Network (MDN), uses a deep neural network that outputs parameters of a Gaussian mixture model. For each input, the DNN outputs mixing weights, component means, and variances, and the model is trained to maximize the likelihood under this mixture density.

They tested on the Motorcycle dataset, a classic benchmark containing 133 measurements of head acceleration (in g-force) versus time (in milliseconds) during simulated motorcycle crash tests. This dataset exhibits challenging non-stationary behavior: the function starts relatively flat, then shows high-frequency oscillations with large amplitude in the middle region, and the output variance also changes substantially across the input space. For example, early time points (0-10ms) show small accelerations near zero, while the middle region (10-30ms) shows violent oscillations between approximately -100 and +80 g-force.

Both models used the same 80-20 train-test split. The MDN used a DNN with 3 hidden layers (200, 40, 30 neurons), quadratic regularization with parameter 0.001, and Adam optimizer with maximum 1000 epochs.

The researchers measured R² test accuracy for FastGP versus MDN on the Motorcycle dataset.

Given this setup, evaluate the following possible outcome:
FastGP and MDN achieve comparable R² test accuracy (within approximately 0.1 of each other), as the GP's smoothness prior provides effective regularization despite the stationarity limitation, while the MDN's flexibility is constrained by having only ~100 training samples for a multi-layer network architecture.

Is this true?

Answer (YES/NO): YES